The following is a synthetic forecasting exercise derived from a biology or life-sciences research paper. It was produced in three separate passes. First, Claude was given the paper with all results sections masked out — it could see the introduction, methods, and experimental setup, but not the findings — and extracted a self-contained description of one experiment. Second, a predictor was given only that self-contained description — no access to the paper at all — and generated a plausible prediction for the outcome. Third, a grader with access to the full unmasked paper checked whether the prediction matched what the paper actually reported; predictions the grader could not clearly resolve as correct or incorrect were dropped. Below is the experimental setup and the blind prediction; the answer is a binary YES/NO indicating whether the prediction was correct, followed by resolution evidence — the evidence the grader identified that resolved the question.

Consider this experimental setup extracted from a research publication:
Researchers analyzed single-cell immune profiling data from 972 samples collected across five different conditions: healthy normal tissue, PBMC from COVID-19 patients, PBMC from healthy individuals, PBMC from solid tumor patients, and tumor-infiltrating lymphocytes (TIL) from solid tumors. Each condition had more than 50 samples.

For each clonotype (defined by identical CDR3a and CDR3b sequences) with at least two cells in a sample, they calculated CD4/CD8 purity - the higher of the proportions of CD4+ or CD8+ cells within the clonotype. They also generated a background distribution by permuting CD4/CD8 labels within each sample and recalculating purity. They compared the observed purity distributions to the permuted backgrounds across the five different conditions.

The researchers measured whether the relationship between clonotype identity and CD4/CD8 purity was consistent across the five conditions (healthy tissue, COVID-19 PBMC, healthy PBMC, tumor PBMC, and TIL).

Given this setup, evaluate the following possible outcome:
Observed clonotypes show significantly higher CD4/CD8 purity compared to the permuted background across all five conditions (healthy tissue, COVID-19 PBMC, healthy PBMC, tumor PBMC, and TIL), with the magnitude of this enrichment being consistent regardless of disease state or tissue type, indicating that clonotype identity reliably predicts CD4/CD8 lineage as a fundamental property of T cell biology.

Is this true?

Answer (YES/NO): YES